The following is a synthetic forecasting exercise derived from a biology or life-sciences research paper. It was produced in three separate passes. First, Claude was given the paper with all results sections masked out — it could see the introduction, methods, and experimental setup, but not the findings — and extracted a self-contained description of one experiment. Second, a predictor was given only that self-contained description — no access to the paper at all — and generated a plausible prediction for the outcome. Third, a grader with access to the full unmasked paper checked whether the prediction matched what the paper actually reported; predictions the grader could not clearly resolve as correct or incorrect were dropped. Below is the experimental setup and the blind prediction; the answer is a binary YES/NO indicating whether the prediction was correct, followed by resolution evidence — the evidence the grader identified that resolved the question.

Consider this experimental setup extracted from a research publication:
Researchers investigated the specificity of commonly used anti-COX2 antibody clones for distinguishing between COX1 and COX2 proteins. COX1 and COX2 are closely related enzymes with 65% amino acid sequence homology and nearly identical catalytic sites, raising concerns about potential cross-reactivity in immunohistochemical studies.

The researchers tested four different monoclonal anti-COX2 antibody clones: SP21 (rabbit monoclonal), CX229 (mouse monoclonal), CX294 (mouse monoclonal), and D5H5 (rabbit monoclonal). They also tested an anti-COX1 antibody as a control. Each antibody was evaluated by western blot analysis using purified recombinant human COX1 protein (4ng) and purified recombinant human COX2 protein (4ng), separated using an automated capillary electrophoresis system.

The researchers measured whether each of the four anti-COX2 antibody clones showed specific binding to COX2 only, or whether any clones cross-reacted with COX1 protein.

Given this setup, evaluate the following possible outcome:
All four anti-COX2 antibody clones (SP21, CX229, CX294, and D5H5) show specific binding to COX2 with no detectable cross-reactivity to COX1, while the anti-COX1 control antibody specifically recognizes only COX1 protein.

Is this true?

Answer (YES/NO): NO